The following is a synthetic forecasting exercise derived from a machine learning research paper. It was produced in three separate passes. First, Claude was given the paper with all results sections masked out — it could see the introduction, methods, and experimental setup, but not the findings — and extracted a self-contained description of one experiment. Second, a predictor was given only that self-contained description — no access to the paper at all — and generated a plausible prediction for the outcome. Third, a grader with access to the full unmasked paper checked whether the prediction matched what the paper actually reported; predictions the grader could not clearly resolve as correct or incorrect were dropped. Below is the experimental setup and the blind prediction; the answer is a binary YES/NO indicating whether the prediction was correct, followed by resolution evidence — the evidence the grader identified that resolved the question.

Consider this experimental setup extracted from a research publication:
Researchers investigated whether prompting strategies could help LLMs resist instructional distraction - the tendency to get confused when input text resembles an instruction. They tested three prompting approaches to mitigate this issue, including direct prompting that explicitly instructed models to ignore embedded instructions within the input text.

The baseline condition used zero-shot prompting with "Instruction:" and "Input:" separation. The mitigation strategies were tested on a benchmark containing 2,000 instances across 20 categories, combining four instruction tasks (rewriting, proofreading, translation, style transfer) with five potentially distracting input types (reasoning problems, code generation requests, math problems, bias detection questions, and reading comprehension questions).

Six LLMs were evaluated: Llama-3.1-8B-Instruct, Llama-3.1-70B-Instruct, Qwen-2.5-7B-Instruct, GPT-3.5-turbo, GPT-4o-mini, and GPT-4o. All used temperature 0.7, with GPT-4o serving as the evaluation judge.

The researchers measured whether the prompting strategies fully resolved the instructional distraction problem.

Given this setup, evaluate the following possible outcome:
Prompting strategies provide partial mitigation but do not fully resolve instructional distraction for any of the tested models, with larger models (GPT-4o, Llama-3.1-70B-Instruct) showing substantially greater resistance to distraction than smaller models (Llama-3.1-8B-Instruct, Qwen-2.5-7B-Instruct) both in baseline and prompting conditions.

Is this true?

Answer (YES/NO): NO